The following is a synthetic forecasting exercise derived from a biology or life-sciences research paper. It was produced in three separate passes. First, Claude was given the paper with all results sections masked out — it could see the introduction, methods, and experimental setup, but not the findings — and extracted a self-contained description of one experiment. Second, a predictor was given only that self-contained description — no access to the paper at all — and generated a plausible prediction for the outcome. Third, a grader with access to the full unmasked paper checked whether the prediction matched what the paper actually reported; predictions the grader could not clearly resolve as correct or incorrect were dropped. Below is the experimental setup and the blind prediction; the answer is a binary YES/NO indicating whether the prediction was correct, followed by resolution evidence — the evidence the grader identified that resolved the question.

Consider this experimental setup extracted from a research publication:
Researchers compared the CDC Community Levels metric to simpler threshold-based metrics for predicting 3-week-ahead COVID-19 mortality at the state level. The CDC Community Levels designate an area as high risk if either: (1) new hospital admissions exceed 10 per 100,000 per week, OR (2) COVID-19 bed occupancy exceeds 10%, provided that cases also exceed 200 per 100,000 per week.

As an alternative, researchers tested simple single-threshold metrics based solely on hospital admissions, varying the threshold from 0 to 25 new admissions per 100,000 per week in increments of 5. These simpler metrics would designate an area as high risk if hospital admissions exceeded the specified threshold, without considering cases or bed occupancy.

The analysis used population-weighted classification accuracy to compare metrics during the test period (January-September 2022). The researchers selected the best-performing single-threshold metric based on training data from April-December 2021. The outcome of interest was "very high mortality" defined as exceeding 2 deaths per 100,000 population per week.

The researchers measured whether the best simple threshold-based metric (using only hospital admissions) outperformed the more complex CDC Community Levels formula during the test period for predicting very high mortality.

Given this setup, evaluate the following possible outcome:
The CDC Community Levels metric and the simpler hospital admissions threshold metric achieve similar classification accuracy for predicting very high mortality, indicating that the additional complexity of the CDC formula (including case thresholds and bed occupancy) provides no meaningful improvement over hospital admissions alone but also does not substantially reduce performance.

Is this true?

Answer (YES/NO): NO